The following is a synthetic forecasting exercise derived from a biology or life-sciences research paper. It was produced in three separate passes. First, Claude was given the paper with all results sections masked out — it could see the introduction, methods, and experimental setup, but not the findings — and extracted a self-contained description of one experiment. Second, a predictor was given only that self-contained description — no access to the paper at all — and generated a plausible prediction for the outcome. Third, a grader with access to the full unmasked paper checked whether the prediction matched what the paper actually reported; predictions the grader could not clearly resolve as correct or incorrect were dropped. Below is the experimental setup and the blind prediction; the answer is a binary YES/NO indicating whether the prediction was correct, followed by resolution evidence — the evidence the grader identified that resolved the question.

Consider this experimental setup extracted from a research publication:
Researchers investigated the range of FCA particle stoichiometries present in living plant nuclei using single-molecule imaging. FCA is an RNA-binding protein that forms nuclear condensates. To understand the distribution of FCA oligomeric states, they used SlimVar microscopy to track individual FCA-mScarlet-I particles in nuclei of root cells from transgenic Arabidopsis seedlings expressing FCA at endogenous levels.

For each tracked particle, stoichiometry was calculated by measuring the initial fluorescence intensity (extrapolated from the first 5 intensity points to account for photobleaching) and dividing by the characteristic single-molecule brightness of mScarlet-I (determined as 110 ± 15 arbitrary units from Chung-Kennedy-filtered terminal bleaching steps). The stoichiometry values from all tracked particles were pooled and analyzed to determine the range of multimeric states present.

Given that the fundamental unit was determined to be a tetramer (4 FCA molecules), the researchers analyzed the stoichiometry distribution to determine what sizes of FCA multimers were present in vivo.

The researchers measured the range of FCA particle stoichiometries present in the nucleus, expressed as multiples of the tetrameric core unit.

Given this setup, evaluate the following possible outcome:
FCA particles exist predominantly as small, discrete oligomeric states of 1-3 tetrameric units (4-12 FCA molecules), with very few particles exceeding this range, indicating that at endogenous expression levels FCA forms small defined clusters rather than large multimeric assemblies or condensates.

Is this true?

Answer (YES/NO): NO